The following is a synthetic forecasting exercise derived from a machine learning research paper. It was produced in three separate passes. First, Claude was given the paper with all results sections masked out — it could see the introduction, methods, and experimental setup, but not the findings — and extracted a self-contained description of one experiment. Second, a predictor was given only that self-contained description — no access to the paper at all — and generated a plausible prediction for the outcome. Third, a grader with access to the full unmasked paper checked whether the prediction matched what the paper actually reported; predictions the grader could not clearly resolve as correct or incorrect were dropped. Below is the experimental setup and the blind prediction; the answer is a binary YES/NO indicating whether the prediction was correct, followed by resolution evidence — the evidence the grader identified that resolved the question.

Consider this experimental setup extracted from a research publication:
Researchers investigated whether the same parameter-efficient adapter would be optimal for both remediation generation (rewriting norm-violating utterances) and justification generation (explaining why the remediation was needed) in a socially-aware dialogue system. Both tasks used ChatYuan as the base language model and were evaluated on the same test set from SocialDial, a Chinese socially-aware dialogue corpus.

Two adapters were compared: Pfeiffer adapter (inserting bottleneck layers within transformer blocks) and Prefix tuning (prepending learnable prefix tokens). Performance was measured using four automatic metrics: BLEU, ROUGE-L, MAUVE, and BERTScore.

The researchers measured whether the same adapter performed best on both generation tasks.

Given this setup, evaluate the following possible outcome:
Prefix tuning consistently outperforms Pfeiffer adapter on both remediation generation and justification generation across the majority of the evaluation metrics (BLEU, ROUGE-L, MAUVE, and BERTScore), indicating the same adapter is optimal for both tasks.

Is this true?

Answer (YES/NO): NO